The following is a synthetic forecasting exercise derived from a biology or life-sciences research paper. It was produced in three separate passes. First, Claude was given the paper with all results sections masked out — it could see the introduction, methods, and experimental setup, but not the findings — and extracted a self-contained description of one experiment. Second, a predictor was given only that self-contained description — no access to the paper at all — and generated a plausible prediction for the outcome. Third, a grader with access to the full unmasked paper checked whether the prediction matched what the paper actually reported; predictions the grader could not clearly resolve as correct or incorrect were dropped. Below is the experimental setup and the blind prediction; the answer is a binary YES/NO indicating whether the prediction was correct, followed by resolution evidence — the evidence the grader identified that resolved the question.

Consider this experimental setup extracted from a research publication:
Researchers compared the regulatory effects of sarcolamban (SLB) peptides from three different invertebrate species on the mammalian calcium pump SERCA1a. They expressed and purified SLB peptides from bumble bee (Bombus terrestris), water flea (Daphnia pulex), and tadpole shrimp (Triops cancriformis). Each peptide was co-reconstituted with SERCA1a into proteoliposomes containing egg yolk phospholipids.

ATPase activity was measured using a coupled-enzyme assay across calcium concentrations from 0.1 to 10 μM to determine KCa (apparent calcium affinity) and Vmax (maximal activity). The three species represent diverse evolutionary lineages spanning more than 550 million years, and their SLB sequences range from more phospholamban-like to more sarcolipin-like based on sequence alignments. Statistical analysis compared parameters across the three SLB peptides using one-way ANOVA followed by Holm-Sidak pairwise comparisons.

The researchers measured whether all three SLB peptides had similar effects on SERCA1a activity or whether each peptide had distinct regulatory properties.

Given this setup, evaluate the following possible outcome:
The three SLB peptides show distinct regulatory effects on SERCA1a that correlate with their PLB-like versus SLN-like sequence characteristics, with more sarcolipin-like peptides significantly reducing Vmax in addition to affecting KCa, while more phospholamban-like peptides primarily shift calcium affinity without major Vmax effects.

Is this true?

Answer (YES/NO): NO